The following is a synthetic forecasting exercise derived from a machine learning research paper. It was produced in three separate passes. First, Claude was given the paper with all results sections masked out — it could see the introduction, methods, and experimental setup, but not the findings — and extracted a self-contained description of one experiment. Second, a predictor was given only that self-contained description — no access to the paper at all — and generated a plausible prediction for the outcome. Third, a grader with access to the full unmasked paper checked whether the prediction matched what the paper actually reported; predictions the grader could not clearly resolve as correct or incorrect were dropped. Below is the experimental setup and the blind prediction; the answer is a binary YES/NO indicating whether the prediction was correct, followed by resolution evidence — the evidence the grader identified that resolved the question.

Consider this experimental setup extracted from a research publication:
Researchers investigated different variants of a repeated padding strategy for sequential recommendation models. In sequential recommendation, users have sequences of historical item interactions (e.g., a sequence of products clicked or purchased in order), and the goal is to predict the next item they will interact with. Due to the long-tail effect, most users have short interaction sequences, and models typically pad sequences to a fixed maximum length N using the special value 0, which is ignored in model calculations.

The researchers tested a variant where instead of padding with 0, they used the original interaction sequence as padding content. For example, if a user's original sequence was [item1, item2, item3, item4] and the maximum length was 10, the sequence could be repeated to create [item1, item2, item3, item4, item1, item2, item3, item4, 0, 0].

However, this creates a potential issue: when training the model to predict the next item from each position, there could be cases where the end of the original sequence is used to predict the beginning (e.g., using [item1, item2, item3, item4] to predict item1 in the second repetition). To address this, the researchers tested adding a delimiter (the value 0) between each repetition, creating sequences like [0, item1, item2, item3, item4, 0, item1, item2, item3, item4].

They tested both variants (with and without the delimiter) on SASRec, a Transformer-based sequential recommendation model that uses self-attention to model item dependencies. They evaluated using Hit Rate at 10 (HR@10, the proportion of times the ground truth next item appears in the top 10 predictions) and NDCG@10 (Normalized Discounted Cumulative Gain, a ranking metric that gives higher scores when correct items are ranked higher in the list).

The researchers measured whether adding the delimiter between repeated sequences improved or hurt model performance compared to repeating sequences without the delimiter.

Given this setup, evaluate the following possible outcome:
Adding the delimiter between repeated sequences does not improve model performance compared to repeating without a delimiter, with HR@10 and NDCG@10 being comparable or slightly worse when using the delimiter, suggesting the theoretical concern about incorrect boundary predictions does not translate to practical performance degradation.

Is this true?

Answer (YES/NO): NO